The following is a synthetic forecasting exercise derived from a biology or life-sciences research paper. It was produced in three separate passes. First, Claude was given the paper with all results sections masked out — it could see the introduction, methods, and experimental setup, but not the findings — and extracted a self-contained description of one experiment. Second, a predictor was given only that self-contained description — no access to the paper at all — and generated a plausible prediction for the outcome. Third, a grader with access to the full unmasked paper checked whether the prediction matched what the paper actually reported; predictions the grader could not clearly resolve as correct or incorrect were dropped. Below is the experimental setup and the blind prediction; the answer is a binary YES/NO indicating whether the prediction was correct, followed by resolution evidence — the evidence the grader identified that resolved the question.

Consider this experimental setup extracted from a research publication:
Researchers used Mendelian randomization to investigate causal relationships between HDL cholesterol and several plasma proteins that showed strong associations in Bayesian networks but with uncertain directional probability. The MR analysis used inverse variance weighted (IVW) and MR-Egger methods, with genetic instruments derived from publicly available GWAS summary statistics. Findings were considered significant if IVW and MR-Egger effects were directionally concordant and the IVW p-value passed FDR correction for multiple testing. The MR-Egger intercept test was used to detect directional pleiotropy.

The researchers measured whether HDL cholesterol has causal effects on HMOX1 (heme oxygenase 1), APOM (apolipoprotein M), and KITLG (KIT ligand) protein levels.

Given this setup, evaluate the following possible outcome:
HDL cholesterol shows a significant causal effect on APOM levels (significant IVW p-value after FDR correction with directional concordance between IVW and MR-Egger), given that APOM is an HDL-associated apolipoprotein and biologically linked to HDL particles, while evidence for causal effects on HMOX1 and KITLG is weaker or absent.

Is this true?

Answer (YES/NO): NO